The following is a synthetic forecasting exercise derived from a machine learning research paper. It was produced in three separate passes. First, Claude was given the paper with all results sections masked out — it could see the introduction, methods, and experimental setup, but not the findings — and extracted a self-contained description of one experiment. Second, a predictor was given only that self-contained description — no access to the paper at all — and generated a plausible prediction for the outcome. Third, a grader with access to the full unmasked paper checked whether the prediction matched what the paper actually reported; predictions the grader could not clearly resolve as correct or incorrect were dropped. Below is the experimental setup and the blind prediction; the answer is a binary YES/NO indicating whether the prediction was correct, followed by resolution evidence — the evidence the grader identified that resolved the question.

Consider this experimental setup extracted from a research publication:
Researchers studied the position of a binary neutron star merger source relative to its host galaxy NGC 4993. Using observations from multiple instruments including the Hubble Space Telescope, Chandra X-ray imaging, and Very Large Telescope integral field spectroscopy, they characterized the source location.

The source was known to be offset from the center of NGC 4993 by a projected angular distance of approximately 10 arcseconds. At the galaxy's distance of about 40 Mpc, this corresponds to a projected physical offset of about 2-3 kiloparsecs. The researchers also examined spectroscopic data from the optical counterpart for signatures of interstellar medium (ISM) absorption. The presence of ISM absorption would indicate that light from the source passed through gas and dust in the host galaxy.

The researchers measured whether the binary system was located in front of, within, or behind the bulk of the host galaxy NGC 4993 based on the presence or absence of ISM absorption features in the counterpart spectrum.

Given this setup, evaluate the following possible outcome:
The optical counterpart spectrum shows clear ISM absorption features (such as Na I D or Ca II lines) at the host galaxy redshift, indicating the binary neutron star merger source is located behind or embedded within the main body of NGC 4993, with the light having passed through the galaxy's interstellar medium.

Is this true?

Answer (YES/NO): NO